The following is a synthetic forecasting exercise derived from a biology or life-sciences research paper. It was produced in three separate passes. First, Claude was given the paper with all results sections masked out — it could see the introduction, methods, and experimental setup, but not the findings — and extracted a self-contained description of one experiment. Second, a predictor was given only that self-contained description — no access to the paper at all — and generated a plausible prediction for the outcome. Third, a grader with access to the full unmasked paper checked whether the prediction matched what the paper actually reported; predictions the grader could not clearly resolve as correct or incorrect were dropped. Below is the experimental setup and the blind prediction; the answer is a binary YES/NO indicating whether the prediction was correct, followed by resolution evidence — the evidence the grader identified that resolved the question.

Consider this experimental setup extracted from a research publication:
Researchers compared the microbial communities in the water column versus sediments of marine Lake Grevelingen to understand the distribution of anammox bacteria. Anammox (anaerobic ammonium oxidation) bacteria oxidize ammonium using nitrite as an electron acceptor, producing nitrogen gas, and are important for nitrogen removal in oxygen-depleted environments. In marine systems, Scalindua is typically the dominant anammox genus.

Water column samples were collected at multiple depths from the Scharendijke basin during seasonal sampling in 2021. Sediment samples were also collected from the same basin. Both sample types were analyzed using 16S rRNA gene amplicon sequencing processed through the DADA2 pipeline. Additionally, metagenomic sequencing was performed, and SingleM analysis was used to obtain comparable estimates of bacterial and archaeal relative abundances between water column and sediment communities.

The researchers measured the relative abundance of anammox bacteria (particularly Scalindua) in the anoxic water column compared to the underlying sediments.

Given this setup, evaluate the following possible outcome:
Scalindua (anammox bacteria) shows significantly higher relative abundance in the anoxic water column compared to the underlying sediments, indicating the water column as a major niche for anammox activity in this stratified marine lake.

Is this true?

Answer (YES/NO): NO